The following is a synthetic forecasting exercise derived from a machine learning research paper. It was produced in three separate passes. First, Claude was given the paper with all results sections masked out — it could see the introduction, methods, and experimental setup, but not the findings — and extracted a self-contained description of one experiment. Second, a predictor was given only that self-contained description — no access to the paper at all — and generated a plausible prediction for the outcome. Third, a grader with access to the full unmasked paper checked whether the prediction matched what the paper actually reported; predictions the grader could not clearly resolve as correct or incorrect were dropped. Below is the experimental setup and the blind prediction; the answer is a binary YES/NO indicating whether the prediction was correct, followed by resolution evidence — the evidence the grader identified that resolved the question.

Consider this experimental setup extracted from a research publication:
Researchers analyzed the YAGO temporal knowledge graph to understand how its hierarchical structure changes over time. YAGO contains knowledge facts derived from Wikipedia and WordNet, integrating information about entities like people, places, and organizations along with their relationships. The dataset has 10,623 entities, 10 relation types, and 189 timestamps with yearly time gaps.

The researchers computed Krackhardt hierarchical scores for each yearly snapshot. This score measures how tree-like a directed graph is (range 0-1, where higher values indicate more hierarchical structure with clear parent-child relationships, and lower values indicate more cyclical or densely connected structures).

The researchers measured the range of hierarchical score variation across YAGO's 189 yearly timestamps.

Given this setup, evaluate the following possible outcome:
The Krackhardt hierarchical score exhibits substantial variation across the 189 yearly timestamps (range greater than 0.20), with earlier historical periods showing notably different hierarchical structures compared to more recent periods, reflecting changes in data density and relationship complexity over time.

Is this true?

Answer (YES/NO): NO